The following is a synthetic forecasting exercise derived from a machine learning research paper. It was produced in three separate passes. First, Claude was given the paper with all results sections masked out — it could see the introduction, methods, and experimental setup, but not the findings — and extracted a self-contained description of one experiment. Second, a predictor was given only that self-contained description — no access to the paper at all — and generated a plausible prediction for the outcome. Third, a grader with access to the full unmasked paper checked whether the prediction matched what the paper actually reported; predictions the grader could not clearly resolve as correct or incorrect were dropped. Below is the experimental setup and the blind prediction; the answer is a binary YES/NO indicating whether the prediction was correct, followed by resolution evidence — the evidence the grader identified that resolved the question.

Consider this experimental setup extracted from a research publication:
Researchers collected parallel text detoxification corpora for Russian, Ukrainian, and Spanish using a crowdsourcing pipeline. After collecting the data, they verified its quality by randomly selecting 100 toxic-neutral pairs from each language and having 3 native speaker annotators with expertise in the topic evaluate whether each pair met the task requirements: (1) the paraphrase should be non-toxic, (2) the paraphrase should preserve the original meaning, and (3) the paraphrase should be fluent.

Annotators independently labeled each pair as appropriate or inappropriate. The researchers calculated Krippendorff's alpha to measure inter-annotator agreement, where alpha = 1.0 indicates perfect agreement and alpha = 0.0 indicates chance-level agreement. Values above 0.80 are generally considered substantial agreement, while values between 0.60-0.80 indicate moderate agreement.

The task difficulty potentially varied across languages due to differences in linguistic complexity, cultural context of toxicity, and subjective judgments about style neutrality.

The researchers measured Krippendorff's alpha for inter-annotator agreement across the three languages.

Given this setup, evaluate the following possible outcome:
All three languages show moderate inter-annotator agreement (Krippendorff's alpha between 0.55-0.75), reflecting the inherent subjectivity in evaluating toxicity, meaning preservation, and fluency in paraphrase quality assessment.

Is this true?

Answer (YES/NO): NO